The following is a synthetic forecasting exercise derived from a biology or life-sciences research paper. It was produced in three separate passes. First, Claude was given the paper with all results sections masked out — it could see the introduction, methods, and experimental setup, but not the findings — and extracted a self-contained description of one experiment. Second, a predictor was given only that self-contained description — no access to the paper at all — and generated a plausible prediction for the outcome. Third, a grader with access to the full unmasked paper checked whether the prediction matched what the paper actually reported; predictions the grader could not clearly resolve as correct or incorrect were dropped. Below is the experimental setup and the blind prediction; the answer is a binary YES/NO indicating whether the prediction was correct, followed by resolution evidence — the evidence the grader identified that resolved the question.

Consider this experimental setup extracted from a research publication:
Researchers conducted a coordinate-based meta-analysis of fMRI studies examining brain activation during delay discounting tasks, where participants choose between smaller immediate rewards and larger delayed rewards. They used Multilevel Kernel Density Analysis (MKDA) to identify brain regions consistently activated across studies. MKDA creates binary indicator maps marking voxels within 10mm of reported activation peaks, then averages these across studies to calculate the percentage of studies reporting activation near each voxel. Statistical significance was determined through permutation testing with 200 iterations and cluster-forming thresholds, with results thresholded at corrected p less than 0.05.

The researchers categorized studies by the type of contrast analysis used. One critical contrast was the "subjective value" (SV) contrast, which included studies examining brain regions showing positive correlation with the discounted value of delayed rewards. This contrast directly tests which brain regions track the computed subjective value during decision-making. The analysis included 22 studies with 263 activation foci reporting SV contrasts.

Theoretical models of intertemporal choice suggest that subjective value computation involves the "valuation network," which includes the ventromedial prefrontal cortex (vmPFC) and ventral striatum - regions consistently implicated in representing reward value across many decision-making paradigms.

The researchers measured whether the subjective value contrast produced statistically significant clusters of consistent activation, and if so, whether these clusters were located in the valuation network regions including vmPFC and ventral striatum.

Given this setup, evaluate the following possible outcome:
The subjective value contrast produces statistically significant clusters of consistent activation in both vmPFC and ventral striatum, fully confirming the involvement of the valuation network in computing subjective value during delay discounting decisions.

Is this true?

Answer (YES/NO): YES